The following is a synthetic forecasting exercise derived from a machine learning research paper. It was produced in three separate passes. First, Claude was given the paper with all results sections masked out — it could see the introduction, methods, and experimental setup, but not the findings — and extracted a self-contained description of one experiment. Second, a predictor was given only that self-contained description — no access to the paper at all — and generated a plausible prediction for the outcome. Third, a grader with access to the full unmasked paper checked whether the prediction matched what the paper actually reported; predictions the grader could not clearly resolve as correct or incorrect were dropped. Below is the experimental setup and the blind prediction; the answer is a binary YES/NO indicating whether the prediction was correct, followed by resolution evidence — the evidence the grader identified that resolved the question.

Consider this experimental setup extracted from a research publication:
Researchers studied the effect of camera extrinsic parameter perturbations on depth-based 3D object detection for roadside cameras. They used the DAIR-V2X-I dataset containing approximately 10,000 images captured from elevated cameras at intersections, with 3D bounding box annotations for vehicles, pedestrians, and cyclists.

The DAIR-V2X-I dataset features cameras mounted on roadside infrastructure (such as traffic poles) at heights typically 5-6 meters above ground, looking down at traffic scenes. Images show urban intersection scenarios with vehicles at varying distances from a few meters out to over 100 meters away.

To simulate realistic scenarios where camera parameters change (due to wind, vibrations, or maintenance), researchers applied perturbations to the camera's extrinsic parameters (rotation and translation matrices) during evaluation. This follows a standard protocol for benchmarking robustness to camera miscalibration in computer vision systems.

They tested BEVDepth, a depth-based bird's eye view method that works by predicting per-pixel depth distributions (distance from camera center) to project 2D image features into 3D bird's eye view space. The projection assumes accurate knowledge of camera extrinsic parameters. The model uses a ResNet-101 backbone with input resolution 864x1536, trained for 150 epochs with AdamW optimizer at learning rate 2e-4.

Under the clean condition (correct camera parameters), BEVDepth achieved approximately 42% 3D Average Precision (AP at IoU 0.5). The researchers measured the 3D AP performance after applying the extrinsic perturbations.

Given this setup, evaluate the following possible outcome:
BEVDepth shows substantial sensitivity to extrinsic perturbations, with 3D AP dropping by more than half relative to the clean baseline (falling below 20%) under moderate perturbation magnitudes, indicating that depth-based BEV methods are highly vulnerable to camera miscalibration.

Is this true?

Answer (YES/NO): YES